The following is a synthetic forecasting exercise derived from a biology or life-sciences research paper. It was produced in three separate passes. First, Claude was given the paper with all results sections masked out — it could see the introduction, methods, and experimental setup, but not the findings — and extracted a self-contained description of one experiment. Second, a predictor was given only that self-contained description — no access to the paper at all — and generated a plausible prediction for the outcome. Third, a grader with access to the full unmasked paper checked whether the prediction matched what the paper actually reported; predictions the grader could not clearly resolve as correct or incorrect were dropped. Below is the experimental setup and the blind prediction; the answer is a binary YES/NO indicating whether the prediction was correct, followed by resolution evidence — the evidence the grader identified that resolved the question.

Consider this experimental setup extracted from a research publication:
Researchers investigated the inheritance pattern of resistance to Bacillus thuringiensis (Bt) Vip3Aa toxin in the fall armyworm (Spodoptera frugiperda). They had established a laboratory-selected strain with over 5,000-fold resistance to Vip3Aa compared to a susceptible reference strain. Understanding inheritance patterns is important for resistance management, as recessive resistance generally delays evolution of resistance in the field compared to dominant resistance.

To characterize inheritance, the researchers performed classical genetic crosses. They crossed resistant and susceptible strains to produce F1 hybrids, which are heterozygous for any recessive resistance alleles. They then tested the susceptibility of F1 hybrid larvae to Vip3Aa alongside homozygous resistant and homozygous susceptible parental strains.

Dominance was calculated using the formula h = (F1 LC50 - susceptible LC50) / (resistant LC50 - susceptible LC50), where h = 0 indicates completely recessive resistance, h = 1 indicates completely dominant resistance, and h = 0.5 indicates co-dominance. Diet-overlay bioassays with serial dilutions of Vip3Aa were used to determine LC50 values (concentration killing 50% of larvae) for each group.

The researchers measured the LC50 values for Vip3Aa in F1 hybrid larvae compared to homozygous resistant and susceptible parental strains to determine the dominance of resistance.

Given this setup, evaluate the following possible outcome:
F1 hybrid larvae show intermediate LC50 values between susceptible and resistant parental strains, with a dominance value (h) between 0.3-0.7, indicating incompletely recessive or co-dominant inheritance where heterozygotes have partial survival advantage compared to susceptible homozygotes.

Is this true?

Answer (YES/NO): NO